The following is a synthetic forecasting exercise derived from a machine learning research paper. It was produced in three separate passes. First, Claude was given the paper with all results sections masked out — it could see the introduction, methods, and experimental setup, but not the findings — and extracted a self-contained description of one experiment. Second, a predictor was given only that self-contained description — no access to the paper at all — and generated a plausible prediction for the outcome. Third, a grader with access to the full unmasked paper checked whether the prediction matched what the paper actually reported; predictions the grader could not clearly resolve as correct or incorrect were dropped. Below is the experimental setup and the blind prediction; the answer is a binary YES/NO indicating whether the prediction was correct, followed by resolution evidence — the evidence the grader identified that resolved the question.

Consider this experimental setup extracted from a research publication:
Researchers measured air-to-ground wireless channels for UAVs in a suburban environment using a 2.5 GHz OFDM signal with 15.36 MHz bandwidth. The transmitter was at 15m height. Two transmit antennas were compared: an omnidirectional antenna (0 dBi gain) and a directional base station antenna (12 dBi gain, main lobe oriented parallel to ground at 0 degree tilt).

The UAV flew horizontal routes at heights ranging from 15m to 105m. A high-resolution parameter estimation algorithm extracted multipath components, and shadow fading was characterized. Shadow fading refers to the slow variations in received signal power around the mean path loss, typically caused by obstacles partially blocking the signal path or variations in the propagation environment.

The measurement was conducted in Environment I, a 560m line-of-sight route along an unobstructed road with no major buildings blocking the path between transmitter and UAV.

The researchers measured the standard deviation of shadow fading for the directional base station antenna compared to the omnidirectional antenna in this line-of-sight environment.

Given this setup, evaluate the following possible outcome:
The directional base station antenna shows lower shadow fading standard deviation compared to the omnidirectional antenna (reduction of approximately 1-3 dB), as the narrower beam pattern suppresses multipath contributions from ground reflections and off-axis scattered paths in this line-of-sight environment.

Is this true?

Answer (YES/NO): NO